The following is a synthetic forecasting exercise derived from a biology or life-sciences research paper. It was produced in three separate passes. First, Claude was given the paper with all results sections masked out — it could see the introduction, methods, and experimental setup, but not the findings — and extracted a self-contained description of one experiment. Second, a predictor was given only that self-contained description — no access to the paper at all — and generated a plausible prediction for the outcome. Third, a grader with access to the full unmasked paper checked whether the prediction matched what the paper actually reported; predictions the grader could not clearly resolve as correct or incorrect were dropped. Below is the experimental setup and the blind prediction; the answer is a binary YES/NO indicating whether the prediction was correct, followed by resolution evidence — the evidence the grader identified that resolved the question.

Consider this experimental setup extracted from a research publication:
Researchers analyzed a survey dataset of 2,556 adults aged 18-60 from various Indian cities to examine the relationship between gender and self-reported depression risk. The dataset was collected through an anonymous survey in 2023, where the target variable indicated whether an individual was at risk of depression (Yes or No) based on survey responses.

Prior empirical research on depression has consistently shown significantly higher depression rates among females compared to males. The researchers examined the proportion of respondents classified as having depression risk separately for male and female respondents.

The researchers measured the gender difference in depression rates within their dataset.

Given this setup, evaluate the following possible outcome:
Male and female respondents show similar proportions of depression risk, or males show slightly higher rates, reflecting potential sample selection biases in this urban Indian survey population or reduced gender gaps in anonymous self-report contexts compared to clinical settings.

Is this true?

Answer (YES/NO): YES